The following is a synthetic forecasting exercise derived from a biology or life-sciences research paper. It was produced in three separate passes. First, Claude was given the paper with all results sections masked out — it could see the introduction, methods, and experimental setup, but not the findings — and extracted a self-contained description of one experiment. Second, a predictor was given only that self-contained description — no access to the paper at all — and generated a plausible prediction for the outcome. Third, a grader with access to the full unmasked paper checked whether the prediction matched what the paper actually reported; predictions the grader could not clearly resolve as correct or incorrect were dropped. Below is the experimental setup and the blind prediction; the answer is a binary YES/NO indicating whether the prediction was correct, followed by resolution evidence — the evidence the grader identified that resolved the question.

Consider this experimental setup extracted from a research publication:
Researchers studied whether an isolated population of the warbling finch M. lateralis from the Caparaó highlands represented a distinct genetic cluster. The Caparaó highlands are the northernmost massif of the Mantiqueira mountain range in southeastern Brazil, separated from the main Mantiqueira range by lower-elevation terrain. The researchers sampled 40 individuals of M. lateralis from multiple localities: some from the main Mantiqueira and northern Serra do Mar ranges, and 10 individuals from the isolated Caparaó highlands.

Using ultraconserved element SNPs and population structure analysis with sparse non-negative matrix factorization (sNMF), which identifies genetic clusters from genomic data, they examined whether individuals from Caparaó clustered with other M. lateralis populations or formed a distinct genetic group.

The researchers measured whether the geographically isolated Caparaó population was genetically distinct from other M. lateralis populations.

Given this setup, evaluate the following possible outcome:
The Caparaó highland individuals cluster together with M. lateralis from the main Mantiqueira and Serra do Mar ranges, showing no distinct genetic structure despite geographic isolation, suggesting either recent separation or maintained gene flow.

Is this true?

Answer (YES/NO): NO